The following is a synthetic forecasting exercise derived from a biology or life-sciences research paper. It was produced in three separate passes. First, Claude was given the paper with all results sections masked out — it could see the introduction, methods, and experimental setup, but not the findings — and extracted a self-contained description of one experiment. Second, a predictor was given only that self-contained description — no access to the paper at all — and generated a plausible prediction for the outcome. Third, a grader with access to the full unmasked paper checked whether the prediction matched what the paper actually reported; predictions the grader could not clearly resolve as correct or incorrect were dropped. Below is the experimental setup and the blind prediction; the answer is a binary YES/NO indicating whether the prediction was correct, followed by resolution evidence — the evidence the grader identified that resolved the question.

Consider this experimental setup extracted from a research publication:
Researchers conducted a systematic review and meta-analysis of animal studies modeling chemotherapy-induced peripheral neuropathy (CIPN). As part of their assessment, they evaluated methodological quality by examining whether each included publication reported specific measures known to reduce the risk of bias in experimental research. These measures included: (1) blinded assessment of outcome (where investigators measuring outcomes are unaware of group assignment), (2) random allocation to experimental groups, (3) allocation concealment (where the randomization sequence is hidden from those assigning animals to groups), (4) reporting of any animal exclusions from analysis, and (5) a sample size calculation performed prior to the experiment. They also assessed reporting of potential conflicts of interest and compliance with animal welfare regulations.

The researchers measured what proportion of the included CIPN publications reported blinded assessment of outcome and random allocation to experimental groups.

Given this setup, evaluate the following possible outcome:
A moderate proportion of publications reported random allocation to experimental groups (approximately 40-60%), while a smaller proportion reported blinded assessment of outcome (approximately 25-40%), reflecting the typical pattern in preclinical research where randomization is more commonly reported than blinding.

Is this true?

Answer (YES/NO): NO